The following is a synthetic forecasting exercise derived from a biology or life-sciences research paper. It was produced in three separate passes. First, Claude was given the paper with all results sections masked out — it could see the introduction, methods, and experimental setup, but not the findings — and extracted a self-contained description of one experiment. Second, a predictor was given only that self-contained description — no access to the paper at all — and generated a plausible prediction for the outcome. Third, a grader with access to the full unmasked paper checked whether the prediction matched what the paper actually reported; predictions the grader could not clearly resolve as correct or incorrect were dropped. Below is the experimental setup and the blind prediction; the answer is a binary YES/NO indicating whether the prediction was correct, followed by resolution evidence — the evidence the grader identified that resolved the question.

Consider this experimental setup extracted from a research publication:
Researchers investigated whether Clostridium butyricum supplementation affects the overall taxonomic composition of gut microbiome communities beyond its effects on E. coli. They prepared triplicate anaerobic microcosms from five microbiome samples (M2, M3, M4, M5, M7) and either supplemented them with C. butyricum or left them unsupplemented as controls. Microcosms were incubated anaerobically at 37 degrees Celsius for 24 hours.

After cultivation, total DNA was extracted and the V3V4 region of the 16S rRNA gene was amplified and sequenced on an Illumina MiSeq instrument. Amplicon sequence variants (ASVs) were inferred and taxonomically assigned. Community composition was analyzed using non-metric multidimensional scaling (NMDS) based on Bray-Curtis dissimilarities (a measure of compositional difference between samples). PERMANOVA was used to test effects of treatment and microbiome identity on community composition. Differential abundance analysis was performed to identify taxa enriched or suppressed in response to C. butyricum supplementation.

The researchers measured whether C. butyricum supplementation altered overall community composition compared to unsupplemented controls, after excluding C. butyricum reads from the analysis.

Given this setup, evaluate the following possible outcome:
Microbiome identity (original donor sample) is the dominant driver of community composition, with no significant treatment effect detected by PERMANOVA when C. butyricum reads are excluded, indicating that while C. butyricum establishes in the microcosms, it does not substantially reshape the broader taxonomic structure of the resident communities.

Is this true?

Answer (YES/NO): NO